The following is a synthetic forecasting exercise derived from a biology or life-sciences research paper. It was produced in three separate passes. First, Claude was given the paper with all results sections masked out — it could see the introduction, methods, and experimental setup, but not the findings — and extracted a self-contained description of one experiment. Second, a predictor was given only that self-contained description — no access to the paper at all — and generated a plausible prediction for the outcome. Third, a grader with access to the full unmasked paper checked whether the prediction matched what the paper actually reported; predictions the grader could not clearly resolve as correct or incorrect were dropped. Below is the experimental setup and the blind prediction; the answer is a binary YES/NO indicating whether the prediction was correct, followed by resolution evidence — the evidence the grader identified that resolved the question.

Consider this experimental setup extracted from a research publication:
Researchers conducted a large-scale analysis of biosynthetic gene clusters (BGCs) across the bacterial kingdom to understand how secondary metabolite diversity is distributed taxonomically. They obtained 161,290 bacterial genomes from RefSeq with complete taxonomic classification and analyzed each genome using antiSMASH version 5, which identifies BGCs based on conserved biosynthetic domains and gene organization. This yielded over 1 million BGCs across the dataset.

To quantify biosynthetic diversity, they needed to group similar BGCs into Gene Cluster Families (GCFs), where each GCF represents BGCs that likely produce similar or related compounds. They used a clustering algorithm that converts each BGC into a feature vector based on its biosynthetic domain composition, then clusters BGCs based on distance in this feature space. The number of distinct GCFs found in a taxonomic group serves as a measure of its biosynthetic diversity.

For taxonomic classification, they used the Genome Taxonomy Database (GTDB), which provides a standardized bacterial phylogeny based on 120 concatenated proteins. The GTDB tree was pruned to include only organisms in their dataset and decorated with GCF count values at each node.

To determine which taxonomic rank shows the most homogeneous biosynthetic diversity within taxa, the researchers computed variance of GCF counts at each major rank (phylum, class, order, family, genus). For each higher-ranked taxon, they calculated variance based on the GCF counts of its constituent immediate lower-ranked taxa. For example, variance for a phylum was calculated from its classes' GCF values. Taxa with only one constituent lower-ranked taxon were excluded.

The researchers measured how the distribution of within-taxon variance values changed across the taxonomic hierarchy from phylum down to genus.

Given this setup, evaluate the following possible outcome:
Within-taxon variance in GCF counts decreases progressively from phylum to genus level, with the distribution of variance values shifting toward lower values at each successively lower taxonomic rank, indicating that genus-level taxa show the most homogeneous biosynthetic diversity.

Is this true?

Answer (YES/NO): NO